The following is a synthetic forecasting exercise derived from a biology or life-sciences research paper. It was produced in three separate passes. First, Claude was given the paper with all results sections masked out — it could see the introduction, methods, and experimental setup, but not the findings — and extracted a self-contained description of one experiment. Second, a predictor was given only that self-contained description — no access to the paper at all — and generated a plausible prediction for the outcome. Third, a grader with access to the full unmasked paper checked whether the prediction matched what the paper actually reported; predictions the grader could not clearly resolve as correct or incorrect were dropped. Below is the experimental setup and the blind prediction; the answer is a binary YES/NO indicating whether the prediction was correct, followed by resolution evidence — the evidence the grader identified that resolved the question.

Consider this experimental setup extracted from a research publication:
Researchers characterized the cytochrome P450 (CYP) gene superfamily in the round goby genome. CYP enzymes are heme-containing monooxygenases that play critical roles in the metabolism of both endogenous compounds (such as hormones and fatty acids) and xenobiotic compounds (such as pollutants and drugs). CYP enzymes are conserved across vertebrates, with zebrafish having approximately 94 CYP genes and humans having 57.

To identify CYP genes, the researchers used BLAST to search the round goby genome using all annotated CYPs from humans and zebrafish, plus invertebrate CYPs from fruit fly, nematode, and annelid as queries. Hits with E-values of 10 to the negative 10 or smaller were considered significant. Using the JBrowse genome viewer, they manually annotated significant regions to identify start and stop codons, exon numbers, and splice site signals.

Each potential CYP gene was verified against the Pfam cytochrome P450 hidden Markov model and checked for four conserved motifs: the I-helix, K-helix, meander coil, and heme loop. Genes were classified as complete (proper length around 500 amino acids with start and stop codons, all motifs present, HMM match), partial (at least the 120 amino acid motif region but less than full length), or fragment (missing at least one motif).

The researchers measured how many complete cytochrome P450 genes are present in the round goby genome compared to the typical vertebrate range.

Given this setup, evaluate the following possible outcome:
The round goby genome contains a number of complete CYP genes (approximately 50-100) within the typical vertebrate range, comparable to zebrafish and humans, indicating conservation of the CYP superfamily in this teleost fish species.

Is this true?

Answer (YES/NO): NO